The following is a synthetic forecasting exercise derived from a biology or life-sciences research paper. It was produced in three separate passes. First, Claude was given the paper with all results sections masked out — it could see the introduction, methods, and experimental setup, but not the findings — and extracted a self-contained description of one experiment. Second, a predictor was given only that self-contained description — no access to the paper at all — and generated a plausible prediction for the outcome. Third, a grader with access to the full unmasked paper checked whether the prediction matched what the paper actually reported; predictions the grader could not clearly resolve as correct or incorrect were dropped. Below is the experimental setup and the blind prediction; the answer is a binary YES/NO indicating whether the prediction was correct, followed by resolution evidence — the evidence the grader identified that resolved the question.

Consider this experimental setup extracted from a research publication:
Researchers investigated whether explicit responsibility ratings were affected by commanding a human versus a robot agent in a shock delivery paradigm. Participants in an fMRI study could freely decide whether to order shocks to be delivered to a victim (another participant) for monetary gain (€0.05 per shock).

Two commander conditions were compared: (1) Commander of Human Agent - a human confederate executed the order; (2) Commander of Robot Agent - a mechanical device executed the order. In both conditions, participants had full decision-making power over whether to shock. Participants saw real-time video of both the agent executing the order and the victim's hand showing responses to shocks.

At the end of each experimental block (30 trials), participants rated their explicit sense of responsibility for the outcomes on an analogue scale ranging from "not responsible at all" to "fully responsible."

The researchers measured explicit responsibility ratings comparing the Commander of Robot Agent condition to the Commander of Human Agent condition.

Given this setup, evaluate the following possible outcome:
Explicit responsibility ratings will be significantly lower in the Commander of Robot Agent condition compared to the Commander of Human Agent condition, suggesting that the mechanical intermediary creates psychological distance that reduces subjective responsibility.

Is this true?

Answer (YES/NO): NO